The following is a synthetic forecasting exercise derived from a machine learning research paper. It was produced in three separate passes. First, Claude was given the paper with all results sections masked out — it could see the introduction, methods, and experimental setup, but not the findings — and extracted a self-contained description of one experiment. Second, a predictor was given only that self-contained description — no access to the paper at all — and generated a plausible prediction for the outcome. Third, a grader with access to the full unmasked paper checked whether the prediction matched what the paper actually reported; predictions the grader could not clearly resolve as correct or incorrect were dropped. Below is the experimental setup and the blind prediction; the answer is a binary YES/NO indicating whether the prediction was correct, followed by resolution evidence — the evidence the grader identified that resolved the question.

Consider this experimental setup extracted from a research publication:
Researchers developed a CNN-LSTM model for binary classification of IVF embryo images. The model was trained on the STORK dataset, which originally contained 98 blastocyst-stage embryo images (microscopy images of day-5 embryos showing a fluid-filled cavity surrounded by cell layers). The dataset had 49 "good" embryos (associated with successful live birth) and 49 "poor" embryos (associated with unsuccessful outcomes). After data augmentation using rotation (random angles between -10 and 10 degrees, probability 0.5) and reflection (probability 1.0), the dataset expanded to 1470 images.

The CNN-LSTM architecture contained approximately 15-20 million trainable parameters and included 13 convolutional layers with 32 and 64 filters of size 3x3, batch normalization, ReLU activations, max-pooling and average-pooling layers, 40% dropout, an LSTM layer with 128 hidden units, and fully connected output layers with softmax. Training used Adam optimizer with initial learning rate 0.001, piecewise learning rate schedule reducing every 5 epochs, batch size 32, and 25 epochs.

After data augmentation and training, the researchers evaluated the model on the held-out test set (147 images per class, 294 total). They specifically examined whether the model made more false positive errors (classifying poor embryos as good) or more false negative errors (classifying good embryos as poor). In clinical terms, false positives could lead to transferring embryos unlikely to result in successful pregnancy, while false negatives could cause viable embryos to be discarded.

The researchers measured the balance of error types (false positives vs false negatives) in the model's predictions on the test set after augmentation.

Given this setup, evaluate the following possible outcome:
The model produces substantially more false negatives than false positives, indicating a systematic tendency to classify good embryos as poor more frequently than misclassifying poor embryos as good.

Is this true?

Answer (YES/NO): NO